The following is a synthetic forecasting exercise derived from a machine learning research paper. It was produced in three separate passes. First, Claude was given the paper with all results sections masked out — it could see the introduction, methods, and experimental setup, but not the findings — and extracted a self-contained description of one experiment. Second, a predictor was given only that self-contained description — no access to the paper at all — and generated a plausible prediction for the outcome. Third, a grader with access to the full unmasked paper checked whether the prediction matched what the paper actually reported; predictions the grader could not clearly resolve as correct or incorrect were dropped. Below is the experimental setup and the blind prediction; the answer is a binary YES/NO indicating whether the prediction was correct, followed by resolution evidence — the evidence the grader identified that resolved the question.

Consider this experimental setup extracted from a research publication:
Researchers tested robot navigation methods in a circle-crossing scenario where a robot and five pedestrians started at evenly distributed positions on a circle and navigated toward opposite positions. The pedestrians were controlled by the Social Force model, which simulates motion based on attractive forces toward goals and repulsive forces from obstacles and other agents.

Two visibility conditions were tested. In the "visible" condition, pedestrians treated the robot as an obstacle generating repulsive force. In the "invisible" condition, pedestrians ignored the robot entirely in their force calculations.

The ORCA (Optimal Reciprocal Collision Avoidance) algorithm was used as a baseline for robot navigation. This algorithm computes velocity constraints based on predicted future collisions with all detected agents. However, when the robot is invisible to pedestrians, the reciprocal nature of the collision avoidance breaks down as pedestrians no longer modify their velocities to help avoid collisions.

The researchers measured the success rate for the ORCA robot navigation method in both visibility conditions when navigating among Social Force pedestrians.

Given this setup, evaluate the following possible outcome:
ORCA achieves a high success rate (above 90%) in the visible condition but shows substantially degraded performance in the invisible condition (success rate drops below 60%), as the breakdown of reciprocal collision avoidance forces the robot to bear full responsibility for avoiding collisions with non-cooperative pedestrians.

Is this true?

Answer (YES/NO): YES